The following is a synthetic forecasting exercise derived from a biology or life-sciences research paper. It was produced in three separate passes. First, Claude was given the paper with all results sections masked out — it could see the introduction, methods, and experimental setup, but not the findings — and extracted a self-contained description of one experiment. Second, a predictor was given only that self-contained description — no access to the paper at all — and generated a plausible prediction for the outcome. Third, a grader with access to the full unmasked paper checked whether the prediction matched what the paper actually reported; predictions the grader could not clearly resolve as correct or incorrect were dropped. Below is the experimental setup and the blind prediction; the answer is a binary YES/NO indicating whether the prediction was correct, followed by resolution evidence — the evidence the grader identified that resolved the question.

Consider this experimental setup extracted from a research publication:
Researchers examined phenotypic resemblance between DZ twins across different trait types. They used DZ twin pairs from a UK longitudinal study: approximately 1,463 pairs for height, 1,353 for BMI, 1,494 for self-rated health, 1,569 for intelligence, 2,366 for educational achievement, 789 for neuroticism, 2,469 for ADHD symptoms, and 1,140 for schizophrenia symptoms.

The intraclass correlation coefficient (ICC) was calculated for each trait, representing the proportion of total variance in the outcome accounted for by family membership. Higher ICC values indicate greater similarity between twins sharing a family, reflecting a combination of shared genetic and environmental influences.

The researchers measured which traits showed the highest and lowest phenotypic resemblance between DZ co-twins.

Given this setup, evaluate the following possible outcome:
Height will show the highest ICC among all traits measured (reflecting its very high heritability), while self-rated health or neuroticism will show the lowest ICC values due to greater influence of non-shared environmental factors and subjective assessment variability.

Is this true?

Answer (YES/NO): NO